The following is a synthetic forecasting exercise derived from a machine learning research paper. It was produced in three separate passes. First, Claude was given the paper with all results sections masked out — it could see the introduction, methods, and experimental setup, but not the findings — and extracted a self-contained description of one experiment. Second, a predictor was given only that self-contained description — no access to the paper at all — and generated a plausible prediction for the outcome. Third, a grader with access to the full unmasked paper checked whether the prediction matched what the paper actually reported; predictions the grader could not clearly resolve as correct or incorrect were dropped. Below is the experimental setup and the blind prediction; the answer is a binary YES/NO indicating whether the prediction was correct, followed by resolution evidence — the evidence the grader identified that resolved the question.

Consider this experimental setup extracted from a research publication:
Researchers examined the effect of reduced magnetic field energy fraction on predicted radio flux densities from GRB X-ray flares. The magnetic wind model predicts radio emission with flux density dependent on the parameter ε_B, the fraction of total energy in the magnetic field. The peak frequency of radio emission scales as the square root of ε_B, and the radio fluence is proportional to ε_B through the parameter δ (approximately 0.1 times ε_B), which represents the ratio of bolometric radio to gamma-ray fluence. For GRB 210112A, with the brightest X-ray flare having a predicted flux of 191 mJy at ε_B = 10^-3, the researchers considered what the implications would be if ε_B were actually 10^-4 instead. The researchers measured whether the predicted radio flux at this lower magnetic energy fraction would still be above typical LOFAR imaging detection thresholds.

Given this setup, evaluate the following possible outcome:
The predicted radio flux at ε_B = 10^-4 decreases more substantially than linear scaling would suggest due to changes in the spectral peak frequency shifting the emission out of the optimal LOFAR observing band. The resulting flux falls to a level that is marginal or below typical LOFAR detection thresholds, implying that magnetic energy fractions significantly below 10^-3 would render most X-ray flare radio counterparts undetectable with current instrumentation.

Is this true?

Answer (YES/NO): NO